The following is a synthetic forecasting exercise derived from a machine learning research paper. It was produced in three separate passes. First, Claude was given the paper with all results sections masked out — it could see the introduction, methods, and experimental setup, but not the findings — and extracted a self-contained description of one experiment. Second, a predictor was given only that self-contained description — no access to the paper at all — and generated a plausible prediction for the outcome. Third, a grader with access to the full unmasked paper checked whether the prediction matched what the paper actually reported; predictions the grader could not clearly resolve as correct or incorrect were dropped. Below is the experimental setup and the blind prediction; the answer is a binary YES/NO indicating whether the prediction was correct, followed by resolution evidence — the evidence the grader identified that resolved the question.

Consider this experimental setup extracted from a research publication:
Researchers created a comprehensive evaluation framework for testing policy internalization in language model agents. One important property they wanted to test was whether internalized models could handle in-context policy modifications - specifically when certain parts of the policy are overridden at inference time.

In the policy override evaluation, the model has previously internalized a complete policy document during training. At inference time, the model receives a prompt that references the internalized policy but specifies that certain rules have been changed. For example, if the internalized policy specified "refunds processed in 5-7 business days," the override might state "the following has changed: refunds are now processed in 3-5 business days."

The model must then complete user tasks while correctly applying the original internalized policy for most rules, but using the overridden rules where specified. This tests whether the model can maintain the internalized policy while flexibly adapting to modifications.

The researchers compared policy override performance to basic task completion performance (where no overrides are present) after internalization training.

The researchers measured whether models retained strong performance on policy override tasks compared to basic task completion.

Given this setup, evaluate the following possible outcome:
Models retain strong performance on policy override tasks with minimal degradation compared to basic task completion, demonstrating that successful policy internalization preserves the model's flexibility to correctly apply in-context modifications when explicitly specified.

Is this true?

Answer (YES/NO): NO